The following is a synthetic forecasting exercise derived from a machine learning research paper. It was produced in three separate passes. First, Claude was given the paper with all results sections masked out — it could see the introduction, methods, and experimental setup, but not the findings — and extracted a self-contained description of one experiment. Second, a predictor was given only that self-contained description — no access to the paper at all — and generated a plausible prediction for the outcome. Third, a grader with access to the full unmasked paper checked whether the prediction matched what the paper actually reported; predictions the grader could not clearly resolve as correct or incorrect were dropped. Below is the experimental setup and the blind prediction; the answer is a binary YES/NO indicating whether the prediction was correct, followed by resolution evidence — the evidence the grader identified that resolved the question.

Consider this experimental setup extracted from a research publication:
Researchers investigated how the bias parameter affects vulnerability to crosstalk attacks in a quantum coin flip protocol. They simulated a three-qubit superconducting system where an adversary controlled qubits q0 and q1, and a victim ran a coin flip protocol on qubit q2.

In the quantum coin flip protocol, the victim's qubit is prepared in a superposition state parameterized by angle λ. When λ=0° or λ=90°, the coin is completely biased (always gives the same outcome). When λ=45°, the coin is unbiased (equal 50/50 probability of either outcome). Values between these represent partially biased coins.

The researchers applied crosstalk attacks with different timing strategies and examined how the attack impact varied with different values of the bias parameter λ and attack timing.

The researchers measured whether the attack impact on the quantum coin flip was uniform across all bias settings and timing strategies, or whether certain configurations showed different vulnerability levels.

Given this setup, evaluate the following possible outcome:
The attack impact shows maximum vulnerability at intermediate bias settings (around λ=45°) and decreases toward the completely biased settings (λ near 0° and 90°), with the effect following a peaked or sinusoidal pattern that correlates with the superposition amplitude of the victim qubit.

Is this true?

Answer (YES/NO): NO